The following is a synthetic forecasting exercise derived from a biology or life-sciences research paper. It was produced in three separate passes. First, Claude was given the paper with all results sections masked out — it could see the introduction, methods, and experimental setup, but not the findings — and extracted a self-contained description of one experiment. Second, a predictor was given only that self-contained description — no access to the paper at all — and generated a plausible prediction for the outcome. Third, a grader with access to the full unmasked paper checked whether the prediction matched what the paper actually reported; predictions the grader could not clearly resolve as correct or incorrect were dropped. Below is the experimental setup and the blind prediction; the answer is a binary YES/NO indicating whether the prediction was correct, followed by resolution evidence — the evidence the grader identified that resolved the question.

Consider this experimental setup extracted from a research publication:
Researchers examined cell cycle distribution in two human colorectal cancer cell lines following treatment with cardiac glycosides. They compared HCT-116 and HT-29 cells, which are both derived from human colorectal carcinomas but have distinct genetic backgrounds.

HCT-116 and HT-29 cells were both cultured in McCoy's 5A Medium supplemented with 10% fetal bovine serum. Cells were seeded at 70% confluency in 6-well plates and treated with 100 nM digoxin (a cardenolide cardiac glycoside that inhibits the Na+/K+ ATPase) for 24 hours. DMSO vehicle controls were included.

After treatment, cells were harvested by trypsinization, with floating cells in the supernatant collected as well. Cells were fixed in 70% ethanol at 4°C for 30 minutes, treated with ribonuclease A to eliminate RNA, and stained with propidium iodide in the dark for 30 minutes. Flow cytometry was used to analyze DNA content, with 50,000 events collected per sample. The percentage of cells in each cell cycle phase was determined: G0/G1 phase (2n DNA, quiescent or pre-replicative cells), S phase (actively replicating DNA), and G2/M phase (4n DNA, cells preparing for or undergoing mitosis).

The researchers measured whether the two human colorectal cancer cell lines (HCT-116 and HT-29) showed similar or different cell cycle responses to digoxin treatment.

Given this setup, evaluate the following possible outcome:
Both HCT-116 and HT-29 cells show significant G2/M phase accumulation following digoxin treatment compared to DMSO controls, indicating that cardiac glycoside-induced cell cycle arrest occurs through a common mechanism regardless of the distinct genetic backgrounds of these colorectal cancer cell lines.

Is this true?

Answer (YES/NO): NO